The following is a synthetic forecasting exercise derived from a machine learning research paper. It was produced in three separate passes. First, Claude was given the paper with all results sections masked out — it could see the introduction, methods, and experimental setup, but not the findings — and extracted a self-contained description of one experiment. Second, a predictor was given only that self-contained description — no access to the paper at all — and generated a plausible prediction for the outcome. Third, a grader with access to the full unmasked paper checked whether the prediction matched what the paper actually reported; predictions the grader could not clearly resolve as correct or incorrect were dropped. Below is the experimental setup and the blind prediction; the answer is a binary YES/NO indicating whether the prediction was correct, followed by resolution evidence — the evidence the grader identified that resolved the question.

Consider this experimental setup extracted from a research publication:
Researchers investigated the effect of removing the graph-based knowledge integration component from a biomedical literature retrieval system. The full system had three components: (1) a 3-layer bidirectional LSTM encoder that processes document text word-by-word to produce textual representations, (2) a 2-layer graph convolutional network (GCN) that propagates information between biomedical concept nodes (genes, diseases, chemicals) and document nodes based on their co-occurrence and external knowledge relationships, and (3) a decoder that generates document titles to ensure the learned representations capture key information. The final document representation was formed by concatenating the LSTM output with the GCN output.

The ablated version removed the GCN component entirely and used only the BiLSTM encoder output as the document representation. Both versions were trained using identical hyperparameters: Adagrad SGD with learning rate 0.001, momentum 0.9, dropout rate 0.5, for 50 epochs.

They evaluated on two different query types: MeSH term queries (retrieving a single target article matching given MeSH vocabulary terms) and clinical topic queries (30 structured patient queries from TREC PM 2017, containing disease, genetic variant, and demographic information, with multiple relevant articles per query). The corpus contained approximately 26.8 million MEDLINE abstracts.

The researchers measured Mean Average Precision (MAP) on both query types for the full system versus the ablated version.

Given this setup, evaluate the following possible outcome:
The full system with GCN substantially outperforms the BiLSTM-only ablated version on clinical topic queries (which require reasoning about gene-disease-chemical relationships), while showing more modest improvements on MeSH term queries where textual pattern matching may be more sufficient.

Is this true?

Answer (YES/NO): YES